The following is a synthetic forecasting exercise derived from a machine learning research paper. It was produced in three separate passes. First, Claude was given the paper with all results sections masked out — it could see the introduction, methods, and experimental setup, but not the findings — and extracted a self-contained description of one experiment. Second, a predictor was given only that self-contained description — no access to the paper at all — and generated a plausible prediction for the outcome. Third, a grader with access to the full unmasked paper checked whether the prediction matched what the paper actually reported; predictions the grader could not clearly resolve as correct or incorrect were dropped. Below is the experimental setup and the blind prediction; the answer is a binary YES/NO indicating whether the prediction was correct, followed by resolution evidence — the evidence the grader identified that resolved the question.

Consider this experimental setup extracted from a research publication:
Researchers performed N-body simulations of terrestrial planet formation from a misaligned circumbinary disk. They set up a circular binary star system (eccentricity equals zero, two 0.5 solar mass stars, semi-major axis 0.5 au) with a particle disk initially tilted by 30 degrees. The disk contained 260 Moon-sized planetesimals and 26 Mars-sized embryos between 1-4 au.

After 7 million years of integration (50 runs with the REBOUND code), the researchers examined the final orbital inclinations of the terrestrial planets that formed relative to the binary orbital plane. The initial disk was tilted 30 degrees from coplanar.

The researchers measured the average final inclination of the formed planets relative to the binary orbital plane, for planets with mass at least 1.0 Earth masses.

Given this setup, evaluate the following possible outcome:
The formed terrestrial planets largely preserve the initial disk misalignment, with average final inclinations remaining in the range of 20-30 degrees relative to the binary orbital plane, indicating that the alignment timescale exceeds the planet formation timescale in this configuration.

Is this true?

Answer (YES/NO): NO